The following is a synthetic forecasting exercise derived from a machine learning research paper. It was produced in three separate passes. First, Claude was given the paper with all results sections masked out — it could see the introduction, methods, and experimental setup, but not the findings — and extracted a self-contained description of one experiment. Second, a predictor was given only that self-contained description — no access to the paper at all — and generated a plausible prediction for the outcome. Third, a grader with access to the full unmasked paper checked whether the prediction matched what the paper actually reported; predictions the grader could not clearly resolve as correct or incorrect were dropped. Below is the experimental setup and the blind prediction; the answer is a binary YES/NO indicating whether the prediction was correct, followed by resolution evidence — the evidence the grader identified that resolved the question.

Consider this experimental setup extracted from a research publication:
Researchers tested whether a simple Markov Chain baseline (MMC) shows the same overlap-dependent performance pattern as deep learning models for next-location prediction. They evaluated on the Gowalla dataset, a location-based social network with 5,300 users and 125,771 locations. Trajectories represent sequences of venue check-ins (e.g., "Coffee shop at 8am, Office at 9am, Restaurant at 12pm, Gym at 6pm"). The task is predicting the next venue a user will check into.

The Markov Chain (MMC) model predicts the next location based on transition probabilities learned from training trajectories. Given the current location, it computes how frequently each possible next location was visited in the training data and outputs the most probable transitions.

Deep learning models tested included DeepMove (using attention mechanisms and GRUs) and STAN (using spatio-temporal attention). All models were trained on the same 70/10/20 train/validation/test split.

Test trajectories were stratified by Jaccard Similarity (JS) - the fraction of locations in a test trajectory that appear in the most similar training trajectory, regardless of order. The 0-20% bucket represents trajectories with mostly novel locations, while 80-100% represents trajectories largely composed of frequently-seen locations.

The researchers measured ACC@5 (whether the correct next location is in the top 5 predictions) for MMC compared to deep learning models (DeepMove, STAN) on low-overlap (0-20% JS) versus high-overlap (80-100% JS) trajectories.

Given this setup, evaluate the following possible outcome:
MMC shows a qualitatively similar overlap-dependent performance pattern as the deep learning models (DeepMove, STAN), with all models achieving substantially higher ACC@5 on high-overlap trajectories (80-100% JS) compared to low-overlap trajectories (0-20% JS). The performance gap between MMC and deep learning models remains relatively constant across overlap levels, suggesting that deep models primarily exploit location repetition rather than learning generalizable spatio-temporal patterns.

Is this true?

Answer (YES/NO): YES